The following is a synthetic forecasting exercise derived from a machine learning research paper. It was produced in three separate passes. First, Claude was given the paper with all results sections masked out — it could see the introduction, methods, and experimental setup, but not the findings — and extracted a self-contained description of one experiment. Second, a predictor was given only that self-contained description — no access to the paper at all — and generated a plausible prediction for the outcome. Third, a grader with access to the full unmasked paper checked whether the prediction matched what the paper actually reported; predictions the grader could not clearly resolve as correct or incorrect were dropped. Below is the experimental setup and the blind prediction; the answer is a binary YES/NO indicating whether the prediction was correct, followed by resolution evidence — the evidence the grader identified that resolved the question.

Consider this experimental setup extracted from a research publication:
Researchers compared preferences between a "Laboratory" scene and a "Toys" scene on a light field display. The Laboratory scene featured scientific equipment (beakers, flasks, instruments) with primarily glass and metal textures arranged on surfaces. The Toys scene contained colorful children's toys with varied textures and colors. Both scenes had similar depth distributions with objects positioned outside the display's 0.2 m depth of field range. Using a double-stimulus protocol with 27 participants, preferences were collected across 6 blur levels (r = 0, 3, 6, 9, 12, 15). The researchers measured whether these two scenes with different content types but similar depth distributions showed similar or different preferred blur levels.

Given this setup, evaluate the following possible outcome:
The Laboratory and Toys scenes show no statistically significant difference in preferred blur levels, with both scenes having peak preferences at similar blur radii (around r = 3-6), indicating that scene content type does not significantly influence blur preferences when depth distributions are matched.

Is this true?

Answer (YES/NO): NO